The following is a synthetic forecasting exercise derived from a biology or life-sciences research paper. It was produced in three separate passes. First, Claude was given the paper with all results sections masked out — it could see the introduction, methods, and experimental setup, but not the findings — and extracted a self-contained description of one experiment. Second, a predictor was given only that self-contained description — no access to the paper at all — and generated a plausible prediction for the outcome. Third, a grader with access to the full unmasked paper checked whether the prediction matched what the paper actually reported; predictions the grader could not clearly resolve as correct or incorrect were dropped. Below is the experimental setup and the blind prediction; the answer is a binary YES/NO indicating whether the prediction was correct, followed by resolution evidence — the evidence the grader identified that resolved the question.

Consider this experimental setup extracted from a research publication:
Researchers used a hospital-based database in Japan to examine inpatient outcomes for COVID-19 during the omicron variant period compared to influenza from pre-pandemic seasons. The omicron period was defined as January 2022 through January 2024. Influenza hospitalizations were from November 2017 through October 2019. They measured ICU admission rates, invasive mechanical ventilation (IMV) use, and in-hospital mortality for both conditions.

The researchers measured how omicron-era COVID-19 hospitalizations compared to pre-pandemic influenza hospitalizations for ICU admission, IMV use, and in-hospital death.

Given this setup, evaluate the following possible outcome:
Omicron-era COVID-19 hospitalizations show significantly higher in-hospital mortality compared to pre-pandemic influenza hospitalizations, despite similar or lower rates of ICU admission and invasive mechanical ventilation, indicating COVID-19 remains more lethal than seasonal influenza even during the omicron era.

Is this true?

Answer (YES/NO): NO